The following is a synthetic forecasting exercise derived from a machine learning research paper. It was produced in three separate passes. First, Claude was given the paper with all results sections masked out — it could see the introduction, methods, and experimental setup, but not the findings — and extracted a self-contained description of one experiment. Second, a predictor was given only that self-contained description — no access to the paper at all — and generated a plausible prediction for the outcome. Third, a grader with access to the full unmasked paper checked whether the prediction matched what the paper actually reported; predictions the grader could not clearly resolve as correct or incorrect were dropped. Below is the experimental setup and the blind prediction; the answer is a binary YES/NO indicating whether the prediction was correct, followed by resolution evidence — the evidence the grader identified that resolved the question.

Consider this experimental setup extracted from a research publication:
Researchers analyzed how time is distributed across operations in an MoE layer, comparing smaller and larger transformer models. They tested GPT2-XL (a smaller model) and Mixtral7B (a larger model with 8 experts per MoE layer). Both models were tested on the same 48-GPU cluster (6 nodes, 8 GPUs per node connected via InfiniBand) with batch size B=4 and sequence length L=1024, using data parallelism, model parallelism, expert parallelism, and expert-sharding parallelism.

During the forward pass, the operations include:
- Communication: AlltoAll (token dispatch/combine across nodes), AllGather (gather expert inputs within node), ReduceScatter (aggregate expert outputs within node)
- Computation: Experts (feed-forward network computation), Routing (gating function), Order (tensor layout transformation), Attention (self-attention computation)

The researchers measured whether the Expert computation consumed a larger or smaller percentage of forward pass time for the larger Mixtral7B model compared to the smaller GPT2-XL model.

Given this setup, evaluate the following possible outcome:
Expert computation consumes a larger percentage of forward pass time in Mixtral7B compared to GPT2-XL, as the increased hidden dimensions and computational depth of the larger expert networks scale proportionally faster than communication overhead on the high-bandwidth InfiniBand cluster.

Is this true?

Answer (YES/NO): YES